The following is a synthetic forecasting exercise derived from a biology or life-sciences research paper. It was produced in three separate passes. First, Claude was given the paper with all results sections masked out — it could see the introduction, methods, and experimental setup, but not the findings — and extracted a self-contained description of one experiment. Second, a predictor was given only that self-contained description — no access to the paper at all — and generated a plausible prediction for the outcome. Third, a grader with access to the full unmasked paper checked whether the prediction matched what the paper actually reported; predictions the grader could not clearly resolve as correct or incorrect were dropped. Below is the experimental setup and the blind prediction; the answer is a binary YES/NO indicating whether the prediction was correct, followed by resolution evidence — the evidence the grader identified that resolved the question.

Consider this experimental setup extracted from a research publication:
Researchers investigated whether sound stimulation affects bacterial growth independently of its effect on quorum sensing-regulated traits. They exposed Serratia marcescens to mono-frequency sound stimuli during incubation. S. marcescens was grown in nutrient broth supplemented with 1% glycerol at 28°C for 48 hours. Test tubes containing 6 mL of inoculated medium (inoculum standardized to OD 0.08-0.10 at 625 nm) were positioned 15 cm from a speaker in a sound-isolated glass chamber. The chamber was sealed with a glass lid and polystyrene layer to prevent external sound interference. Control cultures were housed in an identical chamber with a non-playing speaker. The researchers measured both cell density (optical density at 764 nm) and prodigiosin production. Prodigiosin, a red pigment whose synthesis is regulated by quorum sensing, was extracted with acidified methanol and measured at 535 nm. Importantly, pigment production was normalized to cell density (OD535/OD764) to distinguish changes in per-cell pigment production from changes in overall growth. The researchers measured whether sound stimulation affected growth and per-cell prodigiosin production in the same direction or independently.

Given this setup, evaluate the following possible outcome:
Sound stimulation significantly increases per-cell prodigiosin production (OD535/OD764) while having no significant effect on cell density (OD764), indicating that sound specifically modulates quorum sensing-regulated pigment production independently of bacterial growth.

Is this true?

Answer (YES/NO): YES